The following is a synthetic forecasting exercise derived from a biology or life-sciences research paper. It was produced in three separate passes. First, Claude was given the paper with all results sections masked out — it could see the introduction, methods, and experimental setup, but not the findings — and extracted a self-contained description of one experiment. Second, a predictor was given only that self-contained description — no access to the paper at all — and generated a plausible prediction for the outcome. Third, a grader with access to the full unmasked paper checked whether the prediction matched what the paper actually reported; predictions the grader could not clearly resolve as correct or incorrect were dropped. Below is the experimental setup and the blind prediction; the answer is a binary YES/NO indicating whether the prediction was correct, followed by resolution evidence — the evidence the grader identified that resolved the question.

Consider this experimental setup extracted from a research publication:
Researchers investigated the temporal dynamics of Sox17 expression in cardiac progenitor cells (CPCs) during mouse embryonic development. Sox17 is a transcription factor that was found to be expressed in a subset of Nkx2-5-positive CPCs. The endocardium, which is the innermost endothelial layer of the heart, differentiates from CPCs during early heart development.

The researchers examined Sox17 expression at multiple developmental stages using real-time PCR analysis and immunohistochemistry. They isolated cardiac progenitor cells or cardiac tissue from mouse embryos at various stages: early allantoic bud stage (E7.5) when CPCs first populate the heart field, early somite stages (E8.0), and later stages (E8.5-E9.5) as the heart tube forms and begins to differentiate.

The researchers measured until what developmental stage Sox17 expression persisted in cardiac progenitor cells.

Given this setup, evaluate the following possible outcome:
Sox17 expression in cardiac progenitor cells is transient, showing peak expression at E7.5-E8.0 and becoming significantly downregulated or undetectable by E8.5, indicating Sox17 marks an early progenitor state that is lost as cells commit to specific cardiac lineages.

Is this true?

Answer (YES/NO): NO